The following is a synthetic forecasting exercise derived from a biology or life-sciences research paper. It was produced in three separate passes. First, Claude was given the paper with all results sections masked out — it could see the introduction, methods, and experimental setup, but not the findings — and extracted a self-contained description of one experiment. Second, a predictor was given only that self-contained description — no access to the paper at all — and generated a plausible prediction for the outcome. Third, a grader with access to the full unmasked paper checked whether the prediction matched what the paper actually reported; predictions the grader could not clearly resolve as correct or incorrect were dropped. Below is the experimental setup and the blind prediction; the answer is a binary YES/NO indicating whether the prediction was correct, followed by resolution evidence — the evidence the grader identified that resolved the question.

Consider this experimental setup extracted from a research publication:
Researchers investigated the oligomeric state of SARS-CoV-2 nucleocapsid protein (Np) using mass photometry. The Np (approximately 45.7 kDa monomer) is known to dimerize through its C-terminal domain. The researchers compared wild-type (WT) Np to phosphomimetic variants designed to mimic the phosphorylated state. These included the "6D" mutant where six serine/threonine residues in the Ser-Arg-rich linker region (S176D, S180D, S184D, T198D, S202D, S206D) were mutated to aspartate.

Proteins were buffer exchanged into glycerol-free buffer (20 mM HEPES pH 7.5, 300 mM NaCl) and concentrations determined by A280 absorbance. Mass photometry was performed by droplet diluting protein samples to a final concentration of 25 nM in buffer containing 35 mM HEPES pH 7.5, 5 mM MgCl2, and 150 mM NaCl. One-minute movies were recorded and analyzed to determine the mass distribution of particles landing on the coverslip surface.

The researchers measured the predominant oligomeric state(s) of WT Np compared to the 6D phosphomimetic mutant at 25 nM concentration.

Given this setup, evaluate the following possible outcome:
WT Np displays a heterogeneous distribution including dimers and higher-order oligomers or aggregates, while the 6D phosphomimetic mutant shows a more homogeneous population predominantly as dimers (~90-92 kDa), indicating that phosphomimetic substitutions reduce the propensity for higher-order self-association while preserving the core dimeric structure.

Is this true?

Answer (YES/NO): NO